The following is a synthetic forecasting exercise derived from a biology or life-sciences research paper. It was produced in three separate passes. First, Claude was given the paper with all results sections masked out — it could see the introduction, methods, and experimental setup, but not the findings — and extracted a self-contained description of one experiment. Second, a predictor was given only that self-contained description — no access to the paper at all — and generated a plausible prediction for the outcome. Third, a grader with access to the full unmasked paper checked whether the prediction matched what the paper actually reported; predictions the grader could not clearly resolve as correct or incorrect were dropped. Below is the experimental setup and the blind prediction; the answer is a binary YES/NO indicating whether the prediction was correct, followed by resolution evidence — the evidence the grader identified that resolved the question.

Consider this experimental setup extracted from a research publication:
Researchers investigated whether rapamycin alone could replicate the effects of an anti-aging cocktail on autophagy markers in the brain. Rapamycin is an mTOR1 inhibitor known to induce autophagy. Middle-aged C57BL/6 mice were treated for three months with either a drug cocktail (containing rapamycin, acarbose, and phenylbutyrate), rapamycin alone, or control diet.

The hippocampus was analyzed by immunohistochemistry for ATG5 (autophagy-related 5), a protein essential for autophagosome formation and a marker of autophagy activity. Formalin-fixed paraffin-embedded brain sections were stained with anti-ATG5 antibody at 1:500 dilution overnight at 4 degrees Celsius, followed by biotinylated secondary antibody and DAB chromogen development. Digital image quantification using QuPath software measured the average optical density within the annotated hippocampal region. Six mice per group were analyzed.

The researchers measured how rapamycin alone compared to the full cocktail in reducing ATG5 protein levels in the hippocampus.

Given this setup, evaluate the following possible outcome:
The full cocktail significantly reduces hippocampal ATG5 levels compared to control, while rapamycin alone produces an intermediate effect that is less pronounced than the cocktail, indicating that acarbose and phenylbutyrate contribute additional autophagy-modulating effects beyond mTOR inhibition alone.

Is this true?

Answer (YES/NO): NO